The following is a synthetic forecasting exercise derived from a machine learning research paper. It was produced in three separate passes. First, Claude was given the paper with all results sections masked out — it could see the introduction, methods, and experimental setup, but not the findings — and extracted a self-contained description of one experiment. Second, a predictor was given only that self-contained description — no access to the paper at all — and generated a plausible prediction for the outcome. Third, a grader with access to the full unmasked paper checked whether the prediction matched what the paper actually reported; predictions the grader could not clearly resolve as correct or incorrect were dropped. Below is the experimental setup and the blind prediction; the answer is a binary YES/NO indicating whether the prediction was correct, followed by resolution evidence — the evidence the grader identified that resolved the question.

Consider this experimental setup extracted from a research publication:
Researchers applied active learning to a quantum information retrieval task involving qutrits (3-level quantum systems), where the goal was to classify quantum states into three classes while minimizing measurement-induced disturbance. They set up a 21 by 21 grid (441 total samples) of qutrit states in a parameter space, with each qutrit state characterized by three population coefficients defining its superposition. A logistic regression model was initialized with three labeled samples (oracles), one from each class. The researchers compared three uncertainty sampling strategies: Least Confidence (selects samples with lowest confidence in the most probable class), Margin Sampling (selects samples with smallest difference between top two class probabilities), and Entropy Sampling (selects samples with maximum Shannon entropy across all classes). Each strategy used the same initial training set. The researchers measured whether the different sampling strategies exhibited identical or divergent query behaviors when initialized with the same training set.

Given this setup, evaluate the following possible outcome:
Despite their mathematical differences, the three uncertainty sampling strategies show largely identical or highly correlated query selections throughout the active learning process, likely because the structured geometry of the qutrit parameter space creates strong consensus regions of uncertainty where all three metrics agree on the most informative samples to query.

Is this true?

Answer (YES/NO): NO